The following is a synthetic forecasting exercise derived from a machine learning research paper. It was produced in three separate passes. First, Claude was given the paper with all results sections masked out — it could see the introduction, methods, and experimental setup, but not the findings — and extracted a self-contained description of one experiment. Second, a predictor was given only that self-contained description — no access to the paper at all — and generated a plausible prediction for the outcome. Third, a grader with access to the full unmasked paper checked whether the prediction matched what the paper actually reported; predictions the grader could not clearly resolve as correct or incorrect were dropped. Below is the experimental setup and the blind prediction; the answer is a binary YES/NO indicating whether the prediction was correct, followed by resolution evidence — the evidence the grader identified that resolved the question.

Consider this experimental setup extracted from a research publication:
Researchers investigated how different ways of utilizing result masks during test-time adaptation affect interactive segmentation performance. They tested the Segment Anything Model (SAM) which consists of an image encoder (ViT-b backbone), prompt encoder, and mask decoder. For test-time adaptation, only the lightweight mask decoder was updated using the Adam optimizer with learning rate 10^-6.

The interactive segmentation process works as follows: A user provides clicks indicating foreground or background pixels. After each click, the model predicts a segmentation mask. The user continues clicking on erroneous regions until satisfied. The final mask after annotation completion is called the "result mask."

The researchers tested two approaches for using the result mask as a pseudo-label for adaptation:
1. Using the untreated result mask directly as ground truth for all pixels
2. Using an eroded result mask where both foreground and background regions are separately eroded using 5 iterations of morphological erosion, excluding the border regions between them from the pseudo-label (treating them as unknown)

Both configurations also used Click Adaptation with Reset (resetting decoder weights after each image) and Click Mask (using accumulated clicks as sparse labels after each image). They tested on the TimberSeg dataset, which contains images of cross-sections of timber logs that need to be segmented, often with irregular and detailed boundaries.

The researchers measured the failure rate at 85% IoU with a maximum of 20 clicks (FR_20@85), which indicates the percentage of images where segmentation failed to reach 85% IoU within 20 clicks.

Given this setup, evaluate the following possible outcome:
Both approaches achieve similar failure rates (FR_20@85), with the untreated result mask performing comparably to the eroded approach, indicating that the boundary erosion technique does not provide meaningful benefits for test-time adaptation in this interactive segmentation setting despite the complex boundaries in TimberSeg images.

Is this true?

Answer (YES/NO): NO